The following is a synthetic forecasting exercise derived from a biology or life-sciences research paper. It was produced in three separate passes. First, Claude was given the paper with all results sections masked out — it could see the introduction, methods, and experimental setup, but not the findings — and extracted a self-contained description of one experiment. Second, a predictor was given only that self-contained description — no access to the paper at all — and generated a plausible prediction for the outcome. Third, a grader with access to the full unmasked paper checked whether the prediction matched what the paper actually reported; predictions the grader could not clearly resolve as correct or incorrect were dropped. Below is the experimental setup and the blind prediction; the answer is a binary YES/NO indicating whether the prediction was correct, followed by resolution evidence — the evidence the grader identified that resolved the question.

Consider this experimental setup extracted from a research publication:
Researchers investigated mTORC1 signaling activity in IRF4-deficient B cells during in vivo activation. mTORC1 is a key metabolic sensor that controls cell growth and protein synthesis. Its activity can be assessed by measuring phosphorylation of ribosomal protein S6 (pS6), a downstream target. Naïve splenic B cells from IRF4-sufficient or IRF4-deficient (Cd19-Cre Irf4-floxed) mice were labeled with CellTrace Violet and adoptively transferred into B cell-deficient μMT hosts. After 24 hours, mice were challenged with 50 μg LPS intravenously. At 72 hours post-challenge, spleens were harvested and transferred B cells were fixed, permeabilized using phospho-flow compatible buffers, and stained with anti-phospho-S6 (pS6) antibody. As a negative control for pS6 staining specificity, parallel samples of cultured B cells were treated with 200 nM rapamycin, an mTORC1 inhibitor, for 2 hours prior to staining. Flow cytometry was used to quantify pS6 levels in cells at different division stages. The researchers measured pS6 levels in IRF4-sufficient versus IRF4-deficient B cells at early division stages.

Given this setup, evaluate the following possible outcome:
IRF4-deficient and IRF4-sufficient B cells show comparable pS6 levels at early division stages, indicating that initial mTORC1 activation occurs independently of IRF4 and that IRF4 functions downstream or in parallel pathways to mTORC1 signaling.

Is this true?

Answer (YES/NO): NO